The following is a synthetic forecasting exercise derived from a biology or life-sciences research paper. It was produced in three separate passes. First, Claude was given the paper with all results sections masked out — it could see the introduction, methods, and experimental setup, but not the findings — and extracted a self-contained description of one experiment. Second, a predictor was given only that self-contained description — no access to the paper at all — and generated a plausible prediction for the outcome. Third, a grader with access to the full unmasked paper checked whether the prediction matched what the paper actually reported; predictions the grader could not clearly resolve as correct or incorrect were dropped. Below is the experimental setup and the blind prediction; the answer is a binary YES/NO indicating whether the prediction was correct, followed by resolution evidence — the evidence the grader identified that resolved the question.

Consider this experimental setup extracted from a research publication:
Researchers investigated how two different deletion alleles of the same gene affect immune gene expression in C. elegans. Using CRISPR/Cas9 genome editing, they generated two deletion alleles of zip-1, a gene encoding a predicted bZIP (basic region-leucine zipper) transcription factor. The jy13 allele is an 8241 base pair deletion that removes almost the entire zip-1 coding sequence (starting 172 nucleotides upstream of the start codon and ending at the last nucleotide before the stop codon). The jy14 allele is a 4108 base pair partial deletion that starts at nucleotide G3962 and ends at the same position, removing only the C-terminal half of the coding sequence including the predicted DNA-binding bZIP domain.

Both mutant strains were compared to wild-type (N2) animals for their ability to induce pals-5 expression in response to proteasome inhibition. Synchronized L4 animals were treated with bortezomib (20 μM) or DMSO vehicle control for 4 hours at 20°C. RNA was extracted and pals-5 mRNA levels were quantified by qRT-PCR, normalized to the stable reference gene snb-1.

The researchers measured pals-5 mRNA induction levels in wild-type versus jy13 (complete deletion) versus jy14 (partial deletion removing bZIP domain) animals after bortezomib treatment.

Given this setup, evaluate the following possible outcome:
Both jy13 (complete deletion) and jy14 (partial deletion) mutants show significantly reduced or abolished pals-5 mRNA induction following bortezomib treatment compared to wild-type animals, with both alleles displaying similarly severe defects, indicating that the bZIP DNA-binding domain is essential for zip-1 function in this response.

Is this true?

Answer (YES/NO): YES